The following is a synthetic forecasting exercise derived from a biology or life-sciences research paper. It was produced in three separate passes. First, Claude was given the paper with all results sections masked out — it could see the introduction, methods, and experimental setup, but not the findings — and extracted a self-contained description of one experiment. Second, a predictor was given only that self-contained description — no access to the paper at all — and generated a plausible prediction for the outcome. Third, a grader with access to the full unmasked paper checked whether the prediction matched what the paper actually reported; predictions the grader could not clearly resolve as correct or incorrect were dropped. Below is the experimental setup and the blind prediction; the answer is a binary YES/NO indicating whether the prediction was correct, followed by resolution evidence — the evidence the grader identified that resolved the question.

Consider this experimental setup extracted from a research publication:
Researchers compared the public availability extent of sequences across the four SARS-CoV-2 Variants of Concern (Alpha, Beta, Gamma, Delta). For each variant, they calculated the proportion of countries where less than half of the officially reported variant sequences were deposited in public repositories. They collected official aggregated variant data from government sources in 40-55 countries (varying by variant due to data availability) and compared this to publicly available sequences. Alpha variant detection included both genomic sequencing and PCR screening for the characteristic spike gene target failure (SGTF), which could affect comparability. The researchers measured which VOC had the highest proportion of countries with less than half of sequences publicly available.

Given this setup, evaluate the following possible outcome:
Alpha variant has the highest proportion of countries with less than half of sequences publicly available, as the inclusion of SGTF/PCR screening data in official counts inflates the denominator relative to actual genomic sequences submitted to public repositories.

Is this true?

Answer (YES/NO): NO